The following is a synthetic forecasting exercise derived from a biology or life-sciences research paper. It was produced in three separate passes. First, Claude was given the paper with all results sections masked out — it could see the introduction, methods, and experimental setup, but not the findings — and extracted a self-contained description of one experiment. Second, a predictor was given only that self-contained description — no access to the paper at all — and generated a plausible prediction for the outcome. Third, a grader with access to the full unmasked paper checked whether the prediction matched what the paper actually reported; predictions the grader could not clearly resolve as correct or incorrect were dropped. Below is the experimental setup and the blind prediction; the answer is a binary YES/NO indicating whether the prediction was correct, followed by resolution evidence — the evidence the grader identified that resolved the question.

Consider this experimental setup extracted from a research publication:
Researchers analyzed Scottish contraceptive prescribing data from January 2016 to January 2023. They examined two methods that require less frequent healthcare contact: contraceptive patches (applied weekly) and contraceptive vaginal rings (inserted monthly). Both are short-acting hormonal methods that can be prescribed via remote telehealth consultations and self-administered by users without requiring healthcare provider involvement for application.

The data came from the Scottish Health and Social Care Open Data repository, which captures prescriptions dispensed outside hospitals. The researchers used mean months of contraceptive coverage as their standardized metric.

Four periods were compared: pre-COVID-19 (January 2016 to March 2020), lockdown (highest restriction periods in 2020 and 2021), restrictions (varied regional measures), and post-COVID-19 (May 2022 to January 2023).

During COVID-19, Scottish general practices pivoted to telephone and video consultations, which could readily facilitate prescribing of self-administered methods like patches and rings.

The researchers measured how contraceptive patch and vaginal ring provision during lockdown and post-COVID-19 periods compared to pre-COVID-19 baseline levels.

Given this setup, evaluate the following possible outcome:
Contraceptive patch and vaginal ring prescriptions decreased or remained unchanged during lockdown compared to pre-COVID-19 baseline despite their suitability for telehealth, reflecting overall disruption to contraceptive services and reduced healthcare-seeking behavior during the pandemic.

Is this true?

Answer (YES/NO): YES